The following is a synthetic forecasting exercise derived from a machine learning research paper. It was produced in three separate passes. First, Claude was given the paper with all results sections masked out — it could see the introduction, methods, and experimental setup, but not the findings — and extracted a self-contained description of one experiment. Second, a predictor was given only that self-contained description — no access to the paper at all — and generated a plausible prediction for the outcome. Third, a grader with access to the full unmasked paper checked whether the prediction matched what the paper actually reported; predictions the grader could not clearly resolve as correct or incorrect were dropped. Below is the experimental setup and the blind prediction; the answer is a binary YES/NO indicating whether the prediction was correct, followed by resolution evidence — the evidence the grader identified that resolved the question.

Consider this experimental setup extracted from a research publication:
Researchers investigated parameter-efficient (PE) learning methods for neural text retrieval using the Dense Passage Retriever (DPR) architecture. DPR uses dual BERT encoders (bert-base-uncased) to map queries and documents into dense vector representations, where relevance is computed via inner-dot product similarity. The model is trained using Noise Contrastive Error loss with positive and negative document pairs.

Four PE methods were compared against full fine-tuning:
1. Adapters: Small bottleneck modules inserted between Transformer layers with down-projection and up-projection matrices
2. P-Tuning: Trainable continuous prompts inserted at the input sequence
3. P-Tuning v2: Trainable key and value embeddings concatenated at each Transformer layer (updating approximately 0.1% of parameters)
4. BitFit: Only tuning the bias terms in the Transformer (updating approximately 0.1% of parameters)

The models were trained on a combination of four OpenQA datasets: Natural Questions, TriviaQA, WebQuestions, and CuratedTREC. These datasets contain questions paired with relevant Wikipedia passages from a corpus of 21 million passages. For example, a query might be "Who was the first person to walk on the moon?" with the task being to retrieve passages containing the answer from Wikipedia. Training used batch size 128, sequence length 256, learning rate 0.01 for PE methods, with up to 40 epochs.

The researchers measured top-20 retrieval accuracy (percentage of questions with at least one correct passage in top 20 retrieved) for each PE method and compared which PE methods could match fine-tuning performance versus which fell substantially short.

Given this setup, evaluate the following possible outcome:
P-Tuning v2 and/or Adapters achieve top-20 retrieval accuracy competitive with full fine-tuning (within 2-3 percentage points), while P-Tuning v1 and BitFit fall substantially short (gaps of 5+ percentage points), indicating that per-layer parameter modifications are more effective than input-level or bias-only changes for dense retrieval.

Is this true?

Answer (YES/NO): NO